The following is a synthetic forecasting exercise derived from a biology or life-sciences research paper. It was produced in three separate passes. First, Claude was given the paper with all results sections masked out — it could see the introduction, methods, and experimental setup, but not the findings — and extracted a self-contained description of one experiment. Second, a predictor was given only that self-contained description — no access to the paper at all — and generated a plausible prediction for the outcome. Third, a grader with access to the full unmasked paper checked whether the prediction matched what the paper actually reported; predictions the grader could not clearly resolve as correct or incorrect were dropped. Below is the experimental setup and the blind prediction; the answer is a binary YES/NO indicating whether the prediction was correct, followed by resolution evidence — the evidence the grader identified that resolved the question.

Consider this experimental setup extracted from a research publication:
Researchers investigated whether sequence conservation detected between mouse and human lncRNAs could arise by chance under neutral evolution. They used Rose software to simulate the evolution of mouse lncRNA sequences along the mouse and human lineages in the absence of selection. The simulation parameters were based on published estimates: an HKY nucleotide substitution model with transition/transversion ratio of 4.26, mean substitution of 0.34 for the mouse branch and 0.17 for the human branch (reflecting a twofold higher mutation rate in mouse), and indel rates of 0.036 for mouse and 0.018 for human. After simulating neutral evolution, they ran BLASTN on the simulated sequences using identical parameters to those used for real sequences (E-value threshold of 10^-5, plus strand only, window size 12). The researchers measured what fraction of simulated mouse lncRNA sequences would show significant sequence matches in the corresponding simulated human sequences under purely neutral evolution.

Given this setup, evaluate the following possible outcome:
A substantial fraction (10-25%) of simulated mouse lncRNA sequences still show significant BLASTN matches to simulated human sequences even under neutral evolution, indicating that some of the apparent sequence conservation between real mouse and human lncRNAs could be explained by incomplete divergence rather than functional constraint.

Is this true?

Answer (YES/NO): NO